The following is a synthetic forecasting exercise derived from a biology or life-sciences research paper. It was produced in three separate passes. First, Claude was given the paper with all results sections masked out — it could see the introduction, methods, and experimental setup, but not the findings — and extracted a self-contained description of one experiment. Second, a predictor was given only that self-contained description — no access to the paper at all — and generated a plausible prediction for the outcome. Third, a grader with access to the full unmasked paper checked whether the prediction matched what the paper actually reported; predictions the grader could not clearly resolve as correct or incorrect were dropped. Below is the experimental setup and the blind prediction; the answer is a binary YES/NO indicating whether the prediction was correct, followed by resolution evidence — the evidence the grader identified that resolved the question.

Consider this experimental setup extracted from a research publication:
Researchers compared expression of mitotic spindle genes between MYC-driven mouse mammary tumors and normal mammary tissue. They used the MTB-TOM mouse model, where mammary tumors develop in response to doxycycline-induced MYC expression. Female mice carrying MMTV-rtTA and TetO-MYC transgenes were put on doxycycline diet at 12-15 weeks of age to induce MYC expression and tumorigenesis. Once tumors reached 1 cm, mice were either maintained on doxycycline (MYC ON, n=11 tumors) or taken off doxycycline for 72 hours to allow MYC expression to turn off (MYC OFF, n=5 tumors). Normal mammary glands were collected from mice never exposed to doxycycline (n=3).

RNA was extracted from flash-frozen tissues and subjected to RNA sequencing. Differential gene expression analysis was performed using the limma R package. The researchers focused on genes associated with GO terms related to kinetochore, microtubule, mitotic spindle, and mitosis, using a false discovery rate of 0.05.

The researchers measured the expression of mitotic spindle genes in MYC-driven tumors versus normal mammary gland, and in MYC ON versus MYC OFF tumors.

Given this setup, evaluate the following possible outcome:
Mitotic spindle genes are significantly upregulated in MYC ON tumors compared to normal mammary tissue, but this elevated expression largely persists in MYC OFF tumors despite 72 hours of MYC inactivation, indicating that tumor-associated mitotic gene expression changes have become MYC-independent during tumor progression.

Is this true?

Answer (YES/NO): NO